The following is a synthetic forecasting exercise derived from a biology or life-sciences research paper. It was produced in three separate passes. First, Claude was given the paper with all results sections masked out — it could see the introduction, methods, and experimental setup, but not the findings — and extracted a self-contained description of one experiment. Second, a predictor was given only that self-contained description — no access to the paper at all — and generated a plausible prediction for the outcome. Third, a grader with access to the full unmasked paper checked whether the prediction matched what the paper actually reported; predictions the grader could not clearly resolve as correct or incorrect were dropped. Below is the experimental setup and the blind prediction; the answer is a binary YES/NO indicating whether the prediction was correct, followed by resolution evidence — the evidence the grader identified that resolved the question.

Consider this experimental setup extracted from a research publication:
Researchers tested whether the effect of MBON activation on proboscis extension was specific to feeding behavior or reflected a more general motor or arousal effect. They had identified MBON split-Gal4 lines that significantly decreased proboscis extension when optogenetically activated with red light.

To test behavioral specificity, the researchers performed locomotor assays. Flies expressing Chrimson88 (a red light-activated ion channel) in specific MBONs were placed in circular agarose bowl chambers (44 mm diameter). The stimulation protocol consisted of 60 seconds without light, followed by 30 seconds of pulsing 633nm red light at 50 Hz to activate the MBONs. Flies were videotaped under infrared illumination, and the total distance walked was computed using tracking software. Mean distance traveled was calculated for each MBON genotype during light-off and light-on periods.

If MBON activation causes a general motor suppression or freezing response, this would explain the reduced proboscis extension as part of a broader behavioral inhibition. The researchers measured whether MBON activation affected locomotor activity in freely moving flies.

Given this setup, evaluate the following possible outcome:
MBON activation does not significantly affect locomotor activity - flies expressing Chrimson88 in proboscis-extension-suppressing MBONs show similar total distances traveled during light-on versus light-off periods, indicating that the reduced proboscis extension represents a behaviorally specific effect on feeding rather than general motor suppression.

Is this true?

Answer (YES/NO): YES